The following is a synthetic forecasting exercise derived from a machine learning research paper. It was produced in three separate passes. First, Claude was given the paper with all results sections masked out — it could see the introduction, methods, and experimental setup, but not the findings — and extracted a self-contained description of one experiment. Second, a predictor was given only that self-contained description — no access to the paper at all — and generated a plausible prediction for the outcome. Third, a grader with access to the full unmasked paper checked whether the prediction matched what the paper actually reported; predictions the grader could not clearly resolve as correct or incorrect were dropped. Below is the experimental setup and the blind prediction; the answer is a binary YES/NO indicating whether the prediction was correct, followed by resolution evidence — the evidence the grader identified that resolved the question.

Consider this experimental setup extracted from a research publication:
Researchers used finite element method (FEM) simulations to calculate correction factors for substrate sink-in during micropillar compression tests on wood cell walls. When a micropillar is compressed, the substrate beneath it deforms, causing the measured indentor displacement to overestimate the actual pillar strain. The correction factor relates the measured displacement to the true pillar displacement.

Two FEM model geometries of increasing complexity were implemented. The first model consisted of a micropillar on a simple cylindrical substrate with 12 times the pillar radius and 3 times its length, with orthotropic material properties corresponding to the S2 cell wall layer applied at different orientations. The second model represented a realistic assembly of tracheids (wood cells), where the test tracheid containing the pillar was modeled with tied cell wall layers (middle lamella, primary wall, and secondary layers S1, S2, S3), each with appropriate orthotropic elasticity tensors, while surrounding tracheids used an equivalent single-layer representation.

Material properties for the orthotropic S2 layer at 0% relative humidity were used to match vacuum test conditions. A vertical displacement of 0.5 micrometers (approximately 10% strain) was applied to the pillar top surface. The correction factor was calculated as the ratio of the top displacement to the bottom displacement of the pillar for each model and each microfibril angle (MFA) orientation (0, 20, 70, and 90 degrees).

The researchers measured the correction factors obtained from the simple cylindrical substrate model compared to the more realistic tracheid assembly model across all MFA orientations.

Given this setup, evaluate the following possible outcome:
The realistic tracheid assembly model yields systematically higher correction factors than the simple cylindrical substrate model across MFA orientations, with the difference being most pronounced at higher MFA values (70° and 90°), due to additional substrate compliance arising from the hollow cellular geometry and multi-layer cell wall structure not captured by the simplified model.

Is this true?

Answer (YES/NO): NO